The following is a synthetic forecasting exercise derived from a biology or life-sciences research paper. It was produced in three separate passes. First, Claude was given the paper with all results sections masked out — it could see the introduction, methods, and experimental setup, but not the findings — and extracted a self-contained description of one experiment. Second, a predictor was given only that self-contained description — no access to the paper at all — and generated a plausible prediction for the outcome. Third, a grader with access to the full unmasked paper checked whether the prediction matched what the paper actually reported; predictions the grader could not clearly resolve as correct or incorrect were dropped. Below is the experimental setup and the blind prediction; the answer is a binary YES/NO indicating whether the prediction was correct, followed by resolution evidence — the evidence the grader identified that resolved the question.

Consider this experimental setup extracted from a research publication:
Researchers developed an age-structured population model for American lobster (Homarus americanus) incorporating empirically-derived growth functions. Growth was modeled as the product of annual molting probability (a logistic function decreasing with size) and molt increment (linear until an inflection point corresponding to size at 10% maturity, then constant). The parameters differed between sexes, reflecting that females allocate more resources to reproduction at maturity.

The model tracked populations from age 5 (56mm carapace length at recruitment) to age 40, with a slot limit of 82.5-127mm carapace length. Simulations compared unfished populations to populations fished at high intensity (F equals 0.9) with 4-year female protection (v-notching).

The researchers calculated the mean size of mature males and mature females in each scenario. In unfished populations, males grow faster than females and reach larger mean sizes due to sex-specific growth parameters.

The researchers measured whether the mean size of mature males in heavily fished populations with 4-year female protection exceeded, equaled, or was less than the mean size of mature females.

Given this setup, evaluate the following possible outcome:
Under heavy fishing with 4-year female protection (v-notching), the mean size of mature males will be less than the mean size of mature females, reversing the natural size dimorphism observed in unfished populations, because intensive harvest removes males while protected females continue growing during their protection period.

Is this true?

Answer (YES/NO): YES